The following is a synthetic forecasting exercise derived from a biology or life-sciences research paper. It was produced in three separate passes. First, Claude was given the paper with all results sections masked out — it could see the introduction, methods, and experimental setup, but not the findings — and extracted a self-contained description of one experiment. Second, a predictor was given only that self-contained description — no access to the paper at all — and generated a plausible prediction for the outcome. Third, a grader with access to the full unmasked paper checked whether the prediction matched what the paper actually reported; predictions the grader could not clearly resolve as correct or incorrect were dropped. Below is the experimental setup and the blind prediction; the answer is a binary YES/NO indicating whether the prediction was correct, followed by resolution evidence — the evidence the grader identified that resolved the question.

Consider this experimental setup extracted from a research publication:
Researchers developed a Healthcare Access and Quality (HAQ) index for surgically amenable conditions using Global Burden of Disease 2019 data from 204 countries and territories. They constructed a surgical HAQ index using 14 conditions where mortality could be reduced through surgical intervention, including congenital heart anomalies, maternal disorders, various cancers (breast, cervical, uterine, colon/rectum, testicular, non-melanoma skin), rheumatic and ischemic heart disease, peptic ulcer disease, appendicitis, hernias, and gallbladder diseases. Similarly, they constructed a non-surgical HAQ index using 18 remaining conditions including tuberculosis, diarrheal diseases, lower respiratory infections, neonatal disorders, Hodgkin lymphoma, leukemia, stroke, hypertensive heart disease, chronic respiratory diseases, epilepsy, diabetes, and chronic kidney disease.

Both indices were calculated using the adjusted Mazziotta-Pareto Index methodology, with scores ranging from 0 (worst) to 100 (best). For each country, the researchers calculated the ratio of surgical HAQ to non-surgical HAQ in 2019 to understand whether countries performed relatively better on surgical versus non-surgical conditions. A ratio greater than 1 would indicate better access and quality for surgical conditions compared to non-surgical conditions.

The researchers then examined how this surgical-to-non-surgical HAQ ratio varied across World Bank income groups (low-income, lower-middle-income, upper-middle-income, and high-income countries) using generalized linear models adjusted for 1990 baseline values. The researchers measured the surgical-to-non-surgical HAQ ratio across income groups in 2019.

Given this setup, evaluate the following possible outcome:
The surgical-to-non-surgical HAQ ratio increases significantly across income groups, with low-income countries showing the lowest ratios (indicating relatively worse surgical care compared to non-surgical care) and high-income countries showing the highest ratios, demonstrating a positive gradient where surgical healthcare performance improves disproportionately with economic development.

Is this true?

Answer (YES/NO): NO